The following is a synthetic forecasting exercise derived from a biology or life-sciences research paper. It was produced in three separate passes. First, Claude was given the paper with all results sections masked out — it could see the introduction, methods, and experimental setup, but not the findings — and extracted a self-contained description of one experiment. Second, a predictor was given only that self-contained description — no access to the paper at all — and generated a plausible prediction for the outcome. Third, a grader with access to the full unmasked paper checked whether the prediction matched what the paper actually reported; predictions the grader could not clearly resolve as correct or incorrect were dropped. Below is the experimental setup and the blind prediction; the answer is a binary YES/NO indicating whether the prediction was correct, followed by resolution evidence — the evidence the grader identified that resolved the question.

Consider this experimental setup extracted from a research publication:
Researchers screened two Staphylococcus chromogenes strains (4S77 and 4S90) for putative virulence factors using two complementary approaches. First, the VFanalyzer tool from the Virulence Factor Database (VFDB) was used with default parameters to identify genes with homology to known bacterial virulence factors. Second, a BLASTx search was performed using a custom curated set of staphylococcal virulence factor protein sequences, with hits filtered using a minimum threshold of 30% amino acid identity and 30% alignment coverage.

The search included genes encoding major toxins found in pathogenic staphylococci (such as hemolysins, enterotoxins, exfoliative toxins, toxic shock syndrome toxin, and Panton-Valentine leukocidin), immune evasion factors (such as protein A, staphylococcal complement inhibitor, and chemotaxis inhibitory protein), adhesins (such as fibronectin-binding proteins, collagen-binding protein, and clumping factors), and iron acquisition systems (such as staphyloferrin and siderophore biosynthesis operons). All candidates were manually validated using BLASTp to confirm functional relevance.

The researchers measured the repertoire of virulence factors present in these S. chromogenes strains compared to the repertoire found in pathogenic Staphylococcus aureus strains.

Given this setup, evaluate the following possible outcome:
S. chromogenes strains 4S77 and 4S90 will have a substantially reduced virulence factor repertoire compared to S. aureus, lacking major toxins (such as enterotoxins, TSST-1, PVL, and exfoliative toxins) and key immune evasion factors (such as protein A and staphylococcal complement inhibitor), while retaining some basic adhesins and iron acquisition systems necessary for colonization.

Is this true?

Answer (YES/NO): YES